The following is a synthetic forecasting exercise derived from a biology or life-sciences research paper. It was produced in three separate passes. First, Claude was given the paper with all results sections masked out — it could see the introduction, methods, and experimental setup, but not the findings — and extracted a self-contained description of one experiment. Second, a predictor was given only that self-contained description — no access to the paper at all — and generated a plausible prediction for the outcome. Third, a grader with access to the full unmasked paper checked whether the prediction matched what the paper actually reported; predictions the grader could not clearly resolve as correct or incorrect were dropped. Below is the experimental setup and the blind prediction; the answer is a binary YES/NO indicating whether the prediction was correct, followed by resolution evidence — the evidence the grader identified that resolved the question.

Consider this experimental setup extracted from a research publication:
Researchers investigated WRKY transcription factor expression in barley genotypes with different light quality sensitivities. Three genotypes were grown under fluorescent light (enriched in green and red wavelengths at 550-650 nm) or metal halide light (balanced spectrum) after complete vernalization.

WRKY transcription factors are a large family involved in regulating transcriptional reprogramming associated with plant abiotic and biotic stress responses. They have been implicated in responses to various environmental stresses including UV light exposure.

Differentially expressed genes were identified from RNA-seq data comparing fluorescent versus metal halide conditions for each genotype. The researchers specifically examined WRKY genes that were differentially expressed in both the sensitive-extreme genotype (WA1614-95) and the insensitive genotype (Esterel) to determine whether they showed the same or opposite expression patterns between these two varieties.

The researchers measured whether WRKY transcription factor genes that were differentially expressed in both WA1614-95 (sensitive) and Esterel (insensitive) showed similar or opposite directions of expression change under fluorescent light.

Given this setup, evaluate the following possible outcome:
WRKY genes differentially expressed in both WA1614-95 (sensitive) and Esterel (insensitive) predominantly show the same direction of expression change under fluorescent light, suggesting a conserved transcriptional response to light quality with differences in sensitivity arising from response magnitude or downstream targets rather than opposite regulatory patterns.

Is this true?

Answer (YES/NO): NO